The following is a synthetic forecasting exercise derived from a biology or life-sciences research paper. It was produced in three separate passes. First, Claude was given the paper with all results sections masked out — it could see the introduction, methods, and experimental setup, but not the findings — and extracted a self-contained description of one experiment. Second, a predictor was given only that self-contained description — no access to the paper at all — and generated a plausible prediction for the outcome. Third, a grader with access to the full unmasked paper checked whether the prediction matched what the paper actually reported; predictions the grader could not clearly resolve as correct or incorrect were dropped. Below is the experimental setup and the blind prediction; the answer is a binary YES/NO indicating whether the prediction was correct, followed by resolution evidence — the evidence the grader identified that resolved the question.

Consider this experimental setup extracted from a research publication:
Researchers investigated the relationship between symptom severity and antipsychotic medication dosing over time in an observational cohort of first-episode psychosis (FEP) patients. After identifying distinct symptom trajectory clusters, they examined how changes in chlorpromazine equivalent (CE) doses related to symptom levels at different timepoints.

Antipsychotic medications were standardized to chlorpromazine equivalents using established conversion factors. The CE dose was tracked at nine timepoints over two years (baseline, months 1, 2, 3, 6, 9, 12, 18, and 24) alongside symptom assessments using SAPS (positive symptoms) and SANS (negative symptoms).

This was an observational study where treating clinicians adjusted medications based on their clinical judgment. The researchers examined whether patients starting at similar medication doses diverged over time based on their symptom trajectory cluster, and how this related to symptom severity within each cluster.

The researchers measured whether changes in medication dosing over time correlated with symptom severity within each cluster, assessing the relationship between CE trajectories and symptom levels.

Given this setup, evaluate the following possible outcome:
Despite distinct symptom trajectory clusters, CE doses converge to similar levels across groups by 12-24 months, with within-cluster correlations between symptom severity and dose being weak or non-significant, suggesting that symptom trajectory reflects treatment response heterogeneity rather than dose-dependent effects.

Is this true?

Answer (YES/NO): NO